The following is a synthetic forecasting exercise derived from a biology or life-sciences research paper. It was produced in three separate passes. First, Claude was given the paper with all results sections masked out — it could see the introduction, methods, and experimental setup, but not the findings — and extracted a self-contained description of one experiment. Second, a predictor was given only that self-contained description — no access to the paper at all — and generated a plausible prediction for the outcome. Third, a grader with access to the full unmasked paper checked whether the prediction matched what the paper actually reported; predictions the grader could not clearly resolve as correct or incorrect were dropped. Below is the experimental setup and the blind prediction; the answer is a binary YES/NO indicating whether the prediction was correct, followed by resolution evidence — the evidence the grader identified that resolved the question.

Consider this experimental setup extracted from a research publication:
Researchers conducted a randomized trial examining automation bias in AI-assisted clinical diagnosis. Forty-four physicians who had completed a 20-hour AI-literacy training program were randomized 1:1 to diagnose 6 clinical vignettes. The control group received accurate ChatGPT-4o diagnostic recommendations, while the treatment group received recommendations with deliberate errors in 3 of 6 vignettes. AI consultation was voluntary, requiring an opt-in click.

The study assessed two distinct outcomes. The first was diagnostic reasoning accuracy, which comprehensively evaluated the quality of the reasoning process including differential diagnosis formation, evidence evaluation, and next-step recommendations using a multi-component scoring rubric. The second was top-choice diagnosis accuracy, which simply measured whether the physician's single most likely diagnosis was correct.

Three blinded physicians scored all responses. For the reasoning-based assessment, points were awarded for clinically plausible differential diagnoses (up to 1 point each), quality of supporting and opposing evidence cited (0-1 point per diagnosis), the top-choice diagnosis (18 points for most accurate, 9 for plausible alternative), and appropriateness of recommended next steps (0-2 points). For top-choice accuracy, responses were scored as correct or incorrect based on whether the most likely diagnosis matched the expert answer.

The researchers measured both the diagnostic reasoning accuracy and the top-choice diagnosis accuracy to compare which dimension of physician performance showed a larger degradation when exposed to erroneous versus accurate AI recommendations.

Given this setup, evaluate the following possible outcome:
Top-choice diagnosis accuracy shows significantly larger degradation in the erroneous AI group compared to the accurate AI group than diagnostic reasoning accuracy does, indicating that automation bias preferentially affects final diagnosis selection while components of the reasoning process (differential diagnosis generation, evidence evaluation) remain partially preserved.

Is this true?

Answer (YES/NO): NO